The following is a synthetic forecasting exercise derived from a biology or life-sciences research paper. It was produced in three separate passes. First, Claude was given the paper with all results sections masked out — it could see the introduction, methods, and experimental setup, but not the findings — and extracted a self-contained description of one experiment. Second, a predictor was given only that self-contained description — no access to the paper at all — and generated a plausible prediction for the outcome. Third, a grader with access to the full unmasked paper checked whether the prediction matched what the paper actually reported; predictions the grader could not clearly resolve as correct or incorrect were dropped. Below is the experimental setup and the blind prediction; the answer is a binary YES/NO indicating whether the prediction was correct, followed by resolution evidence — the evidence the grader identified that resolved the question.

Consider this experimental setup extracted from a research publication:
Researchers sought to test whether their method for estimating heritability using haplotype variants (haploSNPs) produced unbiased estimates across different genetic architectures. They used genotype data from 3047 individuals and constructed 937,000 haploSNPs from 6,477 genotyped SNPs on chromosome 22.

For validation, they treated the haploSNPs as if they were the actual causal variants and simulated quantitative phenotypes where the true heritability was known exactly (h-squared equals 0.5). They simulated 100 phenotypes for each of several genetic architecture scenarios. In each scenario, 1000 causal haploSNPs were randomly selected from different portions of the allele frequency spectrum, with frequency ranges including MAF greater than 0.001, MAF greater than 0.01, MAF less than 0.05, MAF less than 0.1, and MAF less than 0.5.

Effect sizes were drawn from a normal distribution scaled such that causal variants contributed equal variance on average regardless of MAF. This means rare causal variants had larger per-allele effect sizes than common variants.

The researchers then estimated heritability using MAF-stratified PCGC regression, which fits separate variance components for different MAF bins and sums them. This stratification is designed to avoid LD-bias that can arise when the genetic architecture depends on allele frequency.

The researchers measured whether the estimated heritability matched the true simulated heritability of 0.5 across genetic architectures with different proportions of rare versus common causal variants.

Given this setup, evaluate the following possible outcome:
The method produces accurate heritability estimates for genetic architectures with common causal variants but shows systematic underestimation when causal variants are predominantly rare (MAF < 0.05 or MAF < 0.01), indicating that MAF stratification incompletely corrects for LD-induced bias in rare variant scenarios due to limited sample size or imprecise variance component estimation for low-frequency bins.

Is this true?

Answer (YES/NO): NO